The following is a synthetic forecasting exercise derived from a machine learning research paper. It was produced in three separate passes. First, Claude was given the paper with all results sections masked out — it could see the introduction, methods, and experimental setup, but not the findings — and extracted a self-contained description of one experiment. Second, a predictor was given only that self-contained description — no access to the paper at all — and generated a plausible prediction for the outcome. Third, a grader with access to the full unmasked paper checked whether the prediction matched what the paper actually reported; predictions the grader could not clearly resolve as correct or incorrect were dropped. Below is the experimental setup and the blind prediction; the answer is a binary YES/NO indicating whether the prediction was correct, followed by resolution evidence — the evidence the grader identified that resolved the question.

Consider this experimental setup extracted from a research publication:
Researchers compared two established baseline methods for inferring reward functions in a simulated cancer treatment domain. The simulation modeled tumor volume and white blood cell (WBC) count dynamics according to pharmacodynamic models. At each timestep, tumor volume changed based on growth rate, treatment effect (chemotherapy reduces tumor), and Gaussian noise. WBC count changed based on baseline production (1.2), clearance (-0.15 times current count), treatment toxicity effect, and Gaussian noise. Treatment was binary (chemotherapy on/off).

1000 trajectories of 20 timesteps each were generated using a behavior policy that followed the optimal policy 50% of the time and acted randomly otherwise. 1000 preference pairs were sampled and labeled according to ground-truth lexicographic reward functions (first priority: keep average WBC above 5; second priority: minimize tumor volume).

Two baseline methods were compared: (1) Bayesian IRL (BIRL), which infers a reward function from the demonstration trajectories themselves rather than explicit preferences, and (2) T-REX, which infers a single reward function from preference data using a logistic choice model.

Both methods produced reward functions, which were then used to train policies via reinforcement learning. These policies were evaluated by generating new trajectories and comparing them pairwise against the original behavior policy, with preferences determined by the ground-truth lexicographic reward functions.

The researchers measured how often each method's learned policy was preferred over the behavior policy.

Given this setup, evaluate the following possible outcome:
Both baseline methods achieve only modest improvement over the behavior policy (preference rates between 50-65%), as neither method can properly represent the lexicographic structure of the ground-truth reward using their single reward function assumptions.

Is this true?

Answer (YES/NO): NO